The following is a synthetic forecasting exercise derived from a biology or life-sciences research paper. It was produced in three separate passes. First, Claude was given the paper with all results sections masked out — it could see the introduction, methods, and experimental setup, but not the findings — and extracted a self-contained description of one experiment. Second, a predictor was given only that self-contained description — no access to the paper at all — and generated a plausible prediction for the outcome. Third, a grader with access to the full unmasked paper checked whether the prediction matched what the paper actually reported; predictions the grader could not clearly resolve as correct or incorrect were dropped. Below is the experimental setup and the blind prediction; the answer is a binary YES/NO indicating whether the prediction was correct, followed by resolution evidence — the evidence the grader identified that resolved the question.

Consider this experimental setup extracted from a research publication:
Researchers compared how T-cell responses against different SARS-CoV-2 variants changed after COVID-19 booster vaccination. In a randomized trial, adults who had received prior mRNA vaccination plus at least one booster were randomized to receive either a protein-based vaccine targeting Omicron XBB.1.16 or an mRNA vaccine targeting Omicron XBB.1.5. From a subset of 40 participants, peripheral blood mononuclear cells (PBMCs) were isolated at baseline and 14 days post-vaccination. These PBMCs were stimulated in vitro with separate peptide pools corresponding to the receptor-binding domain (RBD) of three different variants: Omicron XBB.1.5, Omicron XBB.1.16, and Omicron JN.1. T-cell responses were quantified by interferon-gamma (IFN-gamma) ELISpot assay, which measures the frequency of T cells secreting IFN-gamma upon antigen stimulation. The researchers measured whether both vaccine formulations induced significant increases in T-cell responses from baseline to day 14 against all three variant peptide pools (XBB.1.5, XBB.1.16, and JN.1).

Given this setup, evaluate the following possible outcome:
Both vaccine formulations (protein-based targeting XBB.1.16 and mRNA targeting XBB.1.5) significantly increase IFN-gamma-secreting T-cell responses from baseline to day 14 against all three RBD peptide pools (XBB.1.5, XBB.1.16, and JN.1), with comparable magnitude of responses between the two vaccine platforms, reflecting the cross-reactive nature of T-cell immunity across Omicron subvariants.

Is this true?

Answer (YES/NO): YES